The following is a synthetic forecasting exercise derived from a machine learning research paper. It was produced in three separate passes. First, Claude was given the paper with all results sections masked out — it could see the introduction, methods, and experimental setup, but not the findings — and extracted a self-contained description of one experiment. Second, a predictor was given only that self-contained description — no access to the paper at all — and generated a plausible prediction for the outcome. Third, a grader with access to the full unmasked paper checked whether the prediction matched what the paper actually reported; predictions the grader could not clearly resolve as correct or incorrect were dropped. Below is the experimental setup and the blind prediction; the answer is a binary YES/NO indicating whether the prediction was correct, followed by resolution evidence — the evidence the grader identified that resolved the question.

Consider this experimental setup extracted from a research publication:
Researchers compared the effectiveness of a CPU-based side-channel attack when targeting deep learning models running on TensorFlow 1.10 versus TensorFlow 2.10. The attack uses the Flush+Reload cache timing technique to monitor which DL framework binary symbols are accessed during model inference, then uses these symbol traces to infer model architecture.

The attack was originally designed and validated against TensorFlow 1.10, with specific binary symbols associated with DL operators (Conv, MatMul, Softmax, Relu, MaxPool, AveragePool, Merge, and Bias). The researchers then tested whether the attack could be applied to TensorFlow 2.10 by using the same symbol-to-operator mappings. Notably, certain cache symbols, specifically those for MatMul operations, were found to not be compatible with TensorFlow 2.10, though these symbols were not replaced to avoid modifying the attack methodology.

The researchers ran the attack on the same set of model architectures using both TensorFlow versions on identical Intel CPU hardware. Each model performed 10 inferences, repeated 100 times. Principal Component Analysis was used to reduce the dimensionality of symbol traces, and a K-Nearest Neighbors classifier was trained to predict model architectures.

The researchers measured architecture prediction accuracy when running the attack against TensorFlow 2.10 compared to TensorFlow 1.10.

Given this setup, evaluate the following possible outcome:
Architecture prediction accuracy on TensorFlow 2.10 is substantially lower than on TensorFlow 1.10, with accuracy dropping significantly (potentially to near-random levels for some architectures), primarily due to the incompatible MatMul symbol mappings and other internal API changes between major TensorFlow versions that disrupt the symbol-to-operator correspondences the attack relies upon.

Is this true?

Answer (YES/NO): NO